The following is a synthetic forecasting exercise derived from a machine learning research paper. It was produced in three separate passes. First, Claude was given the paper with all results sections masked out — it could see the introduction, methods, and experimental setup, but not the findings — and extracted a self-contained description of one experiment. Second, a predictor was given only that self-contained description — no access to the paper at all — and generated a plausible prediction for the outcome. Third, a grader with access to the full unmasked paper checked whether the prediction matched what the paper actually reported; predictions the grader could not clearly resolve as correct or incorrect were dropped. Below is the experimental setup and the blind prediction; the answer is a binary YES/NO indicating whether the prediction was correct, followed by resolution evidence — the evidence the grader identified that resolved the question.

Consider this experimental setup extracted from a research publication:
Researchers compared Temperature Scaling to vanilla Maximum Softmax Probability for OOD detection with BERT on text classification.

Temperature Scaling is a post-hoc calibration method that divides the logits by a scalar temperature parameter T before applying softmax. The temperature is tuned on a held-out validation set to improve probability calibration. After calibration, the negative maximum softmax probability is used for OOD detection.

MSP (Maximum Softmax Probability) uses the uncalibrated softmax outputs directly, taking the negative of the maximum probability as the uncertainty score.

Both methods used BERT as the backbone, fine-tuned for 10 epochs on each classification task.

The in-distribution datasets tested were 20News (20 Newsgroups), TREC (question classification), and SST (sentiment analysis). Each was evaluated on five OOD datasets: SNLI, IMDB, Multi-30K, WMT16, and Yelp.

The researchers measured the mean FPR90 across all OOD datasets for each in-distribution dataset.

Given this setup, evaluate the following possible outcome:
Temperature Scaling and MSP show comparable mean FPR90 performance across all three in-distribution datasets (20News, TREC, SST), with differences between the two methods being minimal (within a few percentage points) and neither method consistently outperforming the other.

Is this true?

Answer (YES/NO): NO